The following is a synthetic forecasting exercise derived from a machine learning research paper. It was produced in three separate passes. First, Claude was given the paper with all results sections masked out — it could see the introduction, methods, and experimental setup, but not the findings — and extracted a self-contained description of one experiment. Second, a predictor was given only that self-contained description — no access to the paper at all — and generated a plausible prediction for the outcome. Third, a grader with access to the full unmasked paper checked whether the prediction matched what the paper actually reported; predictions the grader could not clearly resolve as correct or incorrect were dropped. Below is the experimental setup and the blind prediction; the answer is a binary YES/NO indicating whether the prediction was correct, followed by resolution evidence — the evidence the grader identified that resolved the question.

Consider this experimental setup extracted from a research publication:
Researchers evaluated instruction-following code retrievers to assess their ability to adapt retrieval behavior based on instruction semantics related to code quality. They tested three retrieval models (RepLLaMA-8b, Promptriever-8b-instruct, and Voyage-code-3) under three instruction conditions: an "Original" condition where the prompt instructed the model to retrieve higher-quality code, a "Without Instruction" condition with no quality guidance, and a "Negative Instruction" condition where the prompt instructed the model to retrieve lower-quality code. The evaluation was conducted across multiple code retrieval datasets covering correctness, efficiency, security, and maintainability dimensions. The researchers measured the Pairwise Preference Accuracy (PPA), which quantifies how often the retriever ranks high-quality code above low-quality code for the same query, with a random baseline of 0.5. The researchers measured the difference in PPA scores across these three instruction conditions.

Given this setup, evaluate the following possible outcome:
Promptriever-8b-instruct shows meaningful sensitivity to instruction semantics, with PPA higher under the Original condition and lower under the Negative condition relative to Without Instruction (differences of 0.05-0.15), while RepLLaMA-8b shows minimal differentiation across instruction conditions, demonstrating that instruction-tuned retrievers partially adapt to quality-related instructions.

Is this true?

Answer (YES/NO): NO